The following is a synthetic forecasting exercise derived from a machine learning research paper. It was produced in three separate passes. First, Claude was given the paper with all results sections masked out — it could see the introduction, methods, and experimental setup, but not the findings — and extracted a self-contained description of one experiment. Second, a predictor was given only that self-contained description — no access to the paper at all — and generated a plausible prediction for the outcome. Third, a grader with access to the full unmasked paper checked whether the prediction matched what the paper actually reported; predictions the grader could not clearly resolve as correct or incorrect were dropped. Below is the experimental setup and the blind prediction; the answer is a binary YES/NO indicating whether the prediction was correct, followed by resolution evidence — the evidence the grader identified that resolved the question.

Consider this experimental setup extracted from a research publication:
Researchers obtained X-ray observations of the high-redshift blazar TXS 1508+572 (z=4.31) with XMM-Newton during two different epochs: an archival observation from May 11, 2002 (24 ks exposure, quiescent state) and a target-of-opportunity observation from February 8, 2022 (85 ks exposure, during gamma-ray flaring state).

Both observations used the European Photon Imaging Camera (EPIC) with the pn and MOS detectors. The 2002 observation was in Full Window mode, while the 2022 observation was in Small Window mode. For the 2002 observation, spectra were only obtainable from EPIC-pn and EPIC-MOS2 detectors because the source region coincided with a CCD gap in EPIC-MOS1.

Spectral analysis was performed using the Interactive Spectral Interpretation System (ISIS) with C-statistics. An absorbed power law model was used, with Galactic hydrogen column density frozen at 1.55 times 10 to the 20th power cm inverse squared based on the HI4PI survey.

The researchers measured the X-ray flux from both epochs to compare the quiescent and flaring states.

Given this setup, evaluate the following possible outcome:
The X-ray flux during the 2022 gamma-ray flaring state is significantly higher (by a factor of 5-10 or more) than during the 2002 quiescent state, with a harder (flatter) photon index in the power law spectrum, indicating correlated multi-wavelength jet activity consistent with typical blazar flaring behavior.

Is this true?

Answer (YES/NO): NO